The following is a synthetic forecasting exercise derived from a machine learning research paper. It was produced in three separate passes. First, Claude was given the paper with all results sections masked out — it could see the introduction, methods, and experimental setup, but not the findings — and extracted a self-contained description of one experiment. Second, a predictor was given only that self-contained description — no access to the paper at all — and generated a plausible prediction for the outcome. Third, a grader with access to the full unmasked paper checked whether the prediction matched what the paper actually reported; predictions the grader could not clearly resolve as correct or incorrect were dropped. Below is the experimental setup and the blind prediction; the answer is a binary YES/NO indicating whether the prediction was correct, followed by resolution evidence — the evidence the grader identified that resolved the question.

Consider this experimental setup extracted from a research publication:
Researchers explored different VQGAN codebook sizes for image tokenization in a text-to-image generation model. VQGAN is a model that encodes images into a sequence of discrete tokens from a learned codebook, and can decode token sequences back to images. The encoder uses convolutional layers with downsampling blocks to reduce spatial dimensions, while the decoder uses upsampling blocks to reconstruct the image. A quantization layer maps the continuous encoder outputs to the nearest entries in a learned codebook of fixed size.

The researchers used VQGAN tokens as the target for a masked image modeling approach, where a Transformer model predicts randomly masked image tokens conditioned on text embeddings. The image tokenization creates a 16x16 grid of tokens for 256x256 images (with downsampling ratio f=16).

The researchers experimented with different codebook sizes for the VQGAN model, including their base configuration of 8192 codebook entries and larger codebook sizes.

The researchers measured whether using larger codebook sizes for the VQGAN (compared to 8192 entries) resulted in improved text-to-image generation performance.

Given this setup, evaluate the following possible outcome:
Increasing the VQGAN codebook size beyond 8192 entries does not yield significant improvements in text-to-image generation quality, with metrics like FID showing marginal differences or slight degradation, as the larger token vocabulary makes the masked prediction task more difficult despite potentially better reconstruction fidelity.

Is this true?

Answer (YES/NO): YES